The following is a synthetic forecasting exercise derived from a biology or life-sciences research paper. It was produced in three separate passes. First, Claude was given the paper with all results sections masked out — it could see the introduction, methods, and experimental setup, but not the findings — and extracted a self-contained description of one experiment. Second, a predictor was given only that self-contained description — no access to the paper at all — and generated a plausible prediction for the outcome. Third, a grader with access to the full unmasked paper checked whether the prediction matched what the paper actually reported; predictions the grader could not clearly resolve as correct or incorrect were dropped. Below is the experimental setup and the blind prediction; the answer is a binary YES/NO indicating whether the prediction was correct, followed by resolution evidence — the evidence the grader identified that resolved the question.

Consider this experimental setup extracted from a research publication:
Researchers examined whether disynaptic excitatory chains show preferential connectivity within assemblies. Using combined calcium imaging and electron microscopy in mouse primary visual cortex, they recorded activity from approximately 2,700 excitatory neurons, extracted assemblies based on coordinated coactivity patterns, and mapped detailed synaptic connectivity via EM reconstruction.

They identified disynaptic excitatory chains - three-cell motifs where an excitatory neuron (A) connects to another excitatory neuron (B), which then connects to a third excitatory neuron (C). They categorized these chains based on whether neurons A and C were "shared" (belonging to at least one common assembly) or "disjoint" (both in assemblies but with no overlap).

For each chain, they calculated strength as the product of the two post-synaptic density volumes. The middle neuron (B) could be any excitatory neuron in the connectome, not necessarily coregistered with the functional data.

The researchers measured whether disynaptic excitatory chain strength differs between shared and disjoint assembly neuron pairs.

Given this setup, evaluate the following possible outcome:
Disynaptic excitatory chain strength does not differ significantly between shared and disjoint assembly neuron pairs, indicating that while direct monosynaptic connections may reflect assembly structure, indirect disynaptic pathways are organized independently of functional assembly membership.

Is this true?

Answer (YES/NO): YES